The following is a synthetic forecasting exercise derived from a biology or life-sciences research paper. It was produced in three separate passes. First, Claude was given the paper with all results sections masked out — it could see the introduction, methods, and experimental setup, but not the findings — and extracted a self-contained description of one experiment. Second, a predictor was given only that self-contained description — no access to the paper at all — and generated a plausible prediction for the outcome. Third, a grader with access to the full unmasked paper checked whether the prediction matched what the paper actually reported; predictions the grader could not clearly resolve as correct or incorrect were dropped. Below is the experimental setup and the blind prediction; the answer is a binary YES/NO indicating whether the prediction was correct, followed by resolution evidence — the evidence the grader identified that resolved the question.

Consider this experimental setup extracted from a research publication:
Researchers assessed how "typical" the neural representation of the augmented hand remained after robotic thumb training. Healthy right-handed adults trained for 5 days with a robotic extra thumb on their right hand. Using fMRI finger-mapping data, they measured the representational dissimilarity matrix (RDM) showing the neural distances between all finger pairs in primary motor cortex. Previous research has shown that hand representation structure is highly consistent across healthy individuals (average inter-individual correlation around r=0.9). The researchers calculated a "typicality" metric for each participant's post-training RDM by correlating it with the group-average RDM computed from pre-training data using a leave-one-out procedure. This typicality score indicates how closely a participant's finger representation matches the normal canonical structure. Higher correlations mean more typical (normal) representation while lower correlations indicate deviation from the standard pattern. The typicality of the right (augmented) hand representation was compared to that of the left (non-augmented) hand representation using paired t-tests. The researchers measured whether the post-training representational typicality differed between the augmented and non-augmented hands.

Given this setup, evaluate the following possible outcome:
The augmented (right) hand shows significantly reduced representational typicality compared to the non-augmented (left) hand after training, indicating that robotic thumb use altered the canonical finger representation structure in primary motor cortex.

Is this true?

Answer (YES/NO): NO